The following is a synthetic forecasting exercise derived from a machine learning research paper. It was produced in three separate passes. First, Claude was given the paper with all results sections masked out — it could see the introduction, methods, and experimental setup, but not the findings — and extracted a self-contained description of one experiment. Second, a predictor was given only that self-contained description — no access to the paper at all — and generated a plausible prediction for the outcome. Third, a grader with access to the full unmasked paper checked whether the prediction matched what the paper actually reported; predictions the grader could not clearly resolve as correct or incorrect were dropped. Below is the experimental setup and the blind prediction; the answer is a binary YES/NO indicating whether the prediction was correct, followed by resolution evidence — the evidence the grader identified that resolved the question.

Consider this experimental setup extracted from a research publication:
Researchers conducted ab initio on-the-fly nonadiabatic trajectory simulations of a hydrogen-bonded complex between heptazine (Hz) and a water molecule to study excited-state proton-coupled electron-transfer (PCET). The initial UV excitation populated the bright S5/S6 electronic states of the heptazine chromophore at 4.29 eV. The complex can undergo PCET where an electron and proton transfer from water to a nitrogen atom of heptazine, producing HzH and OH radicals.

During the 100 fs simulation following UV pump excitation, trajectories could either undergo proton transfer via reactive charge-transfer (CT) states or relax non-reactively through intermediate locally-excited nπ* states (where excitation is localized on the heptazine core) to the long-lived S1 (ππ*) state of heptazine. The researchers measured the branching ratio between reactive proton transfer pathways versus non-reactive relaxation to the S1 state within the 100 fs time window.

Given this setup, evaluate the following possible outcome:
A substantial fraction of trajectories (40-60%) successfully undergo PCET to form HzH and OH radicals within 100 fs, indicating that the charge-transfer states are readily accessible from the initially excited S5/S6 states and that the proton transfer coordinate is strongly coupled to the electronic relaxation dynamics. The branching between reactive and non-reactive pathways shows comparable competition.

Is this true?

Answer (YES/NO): NO